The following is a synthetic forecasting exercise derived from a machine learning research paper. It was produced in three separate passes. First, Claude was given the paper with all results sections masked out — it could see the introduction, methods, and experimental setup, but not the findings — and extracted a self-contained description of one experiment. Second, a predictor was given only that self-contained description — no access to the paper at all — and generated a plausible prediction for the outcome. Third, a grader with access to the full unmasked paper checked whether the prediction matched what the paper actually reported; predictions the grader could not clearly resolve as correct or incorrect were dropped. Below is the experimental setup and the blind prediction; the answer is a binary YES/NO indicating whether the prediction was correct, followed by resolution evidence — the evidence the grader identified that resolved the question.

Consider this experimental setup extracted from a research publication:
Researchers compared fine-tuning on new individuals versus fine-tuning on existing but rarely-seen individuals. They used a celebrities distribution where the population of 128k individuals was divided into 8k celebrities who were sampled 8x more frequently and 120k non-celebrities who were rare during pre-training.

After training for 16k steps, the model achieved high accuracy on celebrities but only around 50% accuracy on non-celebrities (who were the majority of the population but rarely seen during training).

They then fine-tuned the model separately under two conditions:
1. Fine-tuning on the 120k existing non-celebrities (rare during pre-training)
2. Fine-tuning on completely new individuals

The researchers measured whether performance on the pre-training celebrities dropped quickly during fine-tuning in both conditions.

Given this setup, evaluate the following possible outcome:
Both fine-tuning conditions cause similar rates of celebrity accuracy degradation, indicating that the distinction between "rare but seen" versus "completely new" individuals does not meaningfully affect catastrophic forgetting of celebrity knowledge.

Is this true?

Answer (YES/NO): NO